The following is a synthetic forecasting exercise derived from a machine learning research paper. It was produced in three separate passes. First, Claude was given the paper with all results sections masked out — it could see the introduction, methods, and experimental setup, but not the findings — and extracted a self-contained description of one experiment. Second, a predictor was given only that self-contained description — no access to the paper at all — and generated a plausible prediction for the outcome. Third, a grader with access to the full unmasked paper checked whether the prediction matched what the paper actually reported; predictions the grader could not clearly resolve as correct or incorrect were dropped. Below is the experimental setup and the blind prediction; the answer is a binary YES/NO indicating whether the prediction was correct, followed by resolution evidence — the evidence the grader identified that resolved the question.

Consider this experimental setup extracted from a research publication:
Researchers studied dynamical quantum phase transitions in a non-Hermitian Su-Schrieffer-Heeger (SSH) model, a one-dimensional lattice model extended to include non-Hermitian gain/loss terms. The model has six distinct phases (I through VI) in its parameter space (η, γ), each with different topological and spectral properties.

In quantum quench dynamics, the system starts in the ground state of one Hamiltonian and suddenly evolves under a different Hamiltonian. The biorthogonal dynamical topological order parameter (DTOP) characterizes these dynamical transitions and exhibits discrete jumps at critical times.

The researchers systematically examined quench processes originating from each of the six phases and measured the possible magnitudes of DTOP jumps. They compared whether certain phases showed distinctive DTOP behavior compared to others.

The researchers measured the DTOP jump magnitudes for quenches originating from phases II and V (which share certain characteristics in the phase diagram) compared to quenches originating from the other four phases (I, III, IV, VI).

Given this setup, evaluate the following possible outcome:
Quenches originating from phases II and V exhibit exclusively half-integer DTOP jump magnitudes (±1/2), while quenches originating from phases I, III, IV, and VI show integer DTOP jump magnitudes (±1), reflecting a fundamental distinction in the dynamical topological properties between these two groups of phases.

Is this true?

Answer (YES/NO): NO